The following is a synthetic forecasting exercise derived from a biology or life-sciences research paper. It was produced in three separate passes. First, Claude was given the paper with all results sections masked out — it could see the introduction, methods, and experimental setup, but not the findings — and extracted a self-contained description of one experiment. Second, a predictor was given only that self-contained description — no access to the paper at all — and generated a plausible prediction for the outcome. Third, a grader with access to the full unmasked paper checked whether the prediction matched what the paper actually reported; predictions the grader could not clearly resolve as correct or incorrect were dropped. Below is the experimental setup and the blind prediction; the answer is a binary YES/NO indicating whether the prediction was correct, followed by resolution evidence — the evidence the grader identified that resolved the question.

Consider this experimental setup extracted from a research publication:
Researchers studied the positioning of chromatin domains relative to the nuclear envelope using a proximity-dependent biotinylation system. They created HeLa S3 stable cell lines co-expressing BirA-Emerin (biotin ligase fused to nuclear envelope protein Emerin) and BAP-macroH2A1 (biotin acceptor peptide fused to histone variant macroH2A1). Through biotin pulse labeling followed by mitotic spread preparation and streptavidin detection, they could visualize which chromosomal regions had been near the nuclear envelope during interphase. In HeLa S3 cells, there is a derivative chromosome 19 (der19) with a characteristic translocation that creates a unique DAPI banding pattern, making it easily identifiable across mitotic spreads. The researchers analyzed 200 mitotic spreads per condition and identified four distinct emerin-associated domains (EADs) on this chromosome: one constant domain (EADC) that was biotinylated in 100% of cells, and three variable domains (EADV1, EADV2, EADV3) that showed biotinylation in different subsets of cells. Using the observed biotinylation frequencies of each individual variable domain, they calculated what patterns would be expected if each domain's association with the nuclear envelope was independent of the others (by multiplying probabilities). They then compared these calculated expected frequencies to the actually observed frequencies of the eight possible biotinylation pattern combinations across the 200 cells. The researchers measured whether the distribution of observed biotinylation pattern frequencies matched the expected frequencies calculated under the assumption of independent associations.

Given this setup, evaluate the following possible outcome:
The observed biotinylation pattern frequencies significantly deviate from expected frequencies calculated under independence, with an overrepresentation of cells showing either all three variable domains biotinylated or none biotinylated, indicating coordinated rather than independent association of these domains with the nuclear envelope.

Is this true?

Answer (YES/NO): NO